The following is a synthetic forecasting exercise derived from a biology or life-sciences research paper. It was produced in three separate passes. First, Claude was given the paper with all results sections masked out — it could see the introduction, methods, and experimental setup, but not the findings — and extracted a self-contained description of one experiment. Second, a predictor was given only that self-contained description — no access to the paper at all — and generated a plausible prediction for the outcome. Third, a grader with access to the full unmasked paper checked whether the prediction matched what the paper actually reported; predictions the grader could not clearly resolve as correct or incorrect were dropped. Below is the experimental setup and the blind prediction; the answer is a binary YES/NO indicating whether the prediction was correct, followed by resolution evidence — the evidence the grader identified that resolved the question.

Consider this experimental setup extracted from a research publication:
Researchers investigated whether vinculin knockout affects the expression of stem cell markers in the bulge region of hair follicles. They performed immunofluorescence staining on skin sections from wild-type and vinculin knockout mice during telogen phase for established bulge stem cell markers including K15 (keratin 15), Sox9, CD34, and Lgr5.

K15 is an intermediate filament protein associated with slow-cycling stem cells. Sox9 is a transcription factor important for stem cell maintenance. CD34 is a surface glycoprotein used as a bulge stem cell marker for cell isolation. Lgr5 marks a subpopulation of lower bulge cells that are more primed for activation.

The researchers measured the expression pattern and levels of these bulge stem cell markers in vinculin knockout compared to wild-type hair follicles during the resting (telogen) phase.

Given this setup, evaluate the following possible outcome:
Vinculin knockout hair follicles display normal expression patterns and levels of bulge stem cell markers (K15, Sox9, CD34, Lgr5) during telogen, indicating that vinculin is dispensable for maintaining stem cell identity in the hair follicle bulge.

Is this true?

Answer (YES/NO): NO